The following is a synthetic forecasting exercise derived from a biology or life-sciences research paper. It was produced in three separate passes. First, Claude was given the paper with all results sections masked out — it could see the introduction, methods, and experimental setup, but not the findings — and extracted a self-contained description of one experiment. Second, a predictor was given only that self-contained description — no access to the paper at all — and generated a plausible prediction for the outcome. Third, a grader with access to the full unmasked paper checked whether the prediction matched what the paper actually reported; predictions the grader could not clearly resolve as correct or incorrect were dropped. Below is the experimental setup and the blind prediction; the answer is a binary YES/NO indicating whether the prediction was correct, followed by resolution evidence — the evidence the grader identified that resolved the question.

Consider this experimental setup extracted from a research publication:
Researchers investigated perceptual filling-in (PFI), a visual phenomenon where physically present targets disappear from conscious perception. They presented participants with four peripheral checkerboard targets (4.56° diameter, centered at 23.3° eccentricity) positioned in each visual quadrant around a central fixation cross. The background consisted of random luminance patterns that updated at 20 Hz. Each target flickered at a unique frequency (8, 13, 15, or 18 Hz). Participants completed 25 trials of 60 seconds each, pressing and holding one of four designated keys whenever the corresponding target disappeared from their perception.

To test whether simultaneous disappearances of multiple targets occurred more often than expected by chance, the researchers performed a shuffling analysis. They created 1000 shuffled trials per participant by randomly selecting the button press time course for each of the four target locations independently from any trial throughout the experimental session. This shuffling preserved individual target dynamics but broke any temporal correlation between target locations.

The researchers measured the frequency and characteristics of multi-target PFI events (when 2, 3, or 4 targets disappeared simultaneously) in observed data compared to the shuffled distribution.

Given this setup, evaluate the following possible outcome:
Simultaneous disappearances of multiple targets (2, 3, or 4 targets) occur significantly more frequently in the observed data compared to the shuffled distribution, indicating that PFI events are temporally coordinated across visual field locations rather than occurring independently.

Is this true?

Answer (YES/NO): NO